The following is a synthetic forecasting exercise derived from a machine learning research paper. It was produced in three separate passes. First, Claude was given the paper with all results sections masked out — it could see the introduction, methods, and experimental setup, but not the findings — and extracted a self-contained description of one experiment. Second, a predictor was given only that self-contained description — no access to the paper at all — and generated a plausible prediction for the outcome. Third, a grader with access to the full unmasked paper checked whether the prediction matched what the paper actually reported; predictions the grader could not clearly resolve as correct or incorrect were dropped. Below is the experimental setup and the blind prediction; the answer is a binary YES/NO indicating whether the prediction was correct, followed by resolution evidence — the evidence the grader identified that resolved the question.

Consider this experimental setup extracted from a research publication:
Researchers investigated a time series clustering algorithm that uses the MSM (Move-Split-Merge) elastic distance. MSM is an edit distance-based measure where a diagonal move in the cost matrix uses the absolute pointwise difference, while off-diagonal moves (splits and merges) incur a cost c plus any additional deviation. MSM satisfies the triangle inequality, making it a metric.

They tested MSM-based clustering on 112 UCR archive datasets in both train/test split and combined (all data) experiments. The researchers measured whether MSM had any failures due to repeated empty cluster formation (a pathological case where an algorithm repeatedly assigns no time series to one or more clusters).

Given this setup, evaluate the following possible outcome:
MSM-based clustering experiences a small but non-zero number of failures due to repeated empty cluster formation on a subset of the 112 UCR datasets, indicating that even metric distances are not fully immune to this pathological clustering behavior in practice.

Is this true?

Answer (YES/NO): YES